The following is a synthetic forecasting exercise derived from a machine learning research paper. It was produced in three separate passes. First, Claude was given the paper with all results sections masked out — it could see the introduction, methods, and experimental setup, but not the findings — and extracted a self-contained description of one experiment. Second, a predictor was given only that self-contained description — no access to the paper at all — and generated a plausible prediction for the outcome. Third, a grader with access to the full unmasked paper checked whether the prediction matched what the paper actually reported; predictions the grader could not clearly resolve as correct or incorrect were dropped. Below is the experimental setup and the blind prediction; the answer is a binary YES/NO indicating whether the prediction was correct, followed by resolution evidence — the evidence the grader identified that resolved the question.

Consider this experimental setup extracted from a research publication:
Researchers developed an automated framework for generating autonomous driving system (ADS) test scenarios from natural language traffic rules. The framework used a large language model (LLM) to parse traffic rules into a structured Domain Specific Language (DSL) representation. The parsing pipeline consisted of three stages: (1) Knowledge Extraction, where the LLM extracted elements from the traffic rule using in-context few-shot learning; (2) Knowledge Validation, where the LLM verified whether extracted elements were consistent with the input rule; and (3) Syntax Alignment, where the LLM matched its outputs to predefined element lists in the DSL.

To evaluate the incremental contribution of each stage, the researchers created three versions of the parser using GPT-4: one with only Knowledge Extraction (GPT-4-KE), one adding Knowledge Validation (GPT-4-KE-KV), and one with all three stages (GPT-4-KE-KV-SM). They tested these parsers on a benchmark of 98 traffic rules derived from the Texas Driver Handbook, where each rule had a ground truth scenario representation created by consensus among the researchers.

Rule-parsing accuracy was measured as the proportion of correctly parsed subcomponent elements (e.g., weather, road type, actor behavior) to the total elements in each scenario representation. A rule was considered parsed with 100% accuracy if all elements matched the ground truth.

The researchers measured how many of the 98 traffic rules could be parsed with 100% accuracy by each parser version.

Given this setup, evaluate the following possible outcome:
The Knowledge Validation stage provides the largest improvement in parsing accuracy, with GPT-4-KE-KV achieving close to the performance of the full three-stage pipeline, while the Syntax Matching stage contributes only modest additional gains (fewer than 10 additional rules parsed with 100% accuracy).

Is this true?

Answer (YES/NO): NO